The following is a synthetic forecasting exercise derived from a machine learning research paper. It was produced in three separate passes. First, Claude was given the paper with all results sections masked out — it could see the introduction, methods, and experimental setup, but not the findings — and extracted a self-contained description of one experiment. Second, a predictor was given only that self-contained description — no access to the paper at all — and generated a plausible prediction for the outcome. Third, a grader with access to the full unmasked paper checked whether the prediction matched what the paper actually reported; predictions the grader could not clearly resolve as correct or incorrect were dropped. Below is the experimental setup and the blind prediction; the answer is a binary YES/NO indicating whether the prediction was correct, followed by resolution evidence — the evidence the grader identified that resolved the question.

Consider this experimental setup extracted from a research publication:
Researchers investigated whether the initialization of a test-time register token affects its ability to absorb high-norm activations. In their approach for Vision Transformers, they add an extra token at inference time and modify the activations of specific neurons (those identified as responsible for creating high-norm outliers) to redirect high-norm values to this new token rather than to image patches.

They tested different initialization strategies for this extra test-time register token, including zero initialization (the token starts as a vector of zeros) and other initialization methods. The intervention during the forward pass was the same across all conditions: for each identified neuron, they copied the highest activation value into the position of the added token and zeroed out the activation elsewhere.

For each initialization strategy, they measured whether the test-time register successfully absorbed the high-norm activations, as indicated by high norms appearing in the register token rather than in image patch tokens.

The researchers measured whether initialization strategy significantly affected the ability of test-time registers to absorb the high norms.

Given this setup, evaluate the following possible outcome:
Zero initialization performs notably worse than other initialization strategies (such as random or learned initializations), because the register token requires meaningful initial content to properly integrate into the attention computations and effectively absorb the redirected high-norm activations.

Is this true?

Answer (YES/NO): NO